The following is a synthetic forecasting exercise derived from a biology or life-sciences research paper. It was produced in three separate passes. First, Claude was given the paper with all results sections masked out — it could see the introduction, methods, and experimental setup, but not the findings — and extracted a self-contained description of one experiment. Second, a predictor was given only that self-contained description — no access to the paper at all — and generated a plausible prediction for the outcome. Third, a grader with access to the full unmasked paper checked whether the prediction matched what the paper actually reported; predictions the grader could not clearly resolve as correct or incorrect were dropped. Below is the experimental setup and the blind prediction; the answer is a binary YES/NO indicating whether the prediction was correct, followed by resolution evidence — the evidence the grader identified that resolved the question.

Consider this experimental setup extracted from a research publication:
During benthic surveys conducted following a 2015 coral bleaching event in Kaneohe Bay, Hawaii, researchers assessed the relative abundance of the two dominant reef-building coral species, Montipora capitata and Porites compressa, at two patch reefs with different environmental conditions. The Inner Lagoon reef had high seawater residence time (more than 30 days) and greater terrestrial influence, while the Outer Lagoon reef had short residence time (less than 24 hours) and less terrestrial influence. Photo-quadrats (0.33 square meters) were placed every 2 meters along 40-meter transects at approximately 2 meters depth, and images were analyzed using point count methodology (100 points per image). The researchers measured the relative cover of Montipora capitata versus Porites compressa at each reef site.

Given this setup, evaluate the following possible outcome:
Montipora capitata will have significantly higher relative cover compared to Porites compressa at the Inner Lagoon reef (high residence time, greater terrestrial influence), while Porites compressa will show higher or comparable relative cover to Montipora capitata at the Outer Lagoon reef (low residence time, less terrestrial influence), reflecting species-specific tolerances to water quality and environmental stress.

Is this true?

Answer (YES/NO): NO